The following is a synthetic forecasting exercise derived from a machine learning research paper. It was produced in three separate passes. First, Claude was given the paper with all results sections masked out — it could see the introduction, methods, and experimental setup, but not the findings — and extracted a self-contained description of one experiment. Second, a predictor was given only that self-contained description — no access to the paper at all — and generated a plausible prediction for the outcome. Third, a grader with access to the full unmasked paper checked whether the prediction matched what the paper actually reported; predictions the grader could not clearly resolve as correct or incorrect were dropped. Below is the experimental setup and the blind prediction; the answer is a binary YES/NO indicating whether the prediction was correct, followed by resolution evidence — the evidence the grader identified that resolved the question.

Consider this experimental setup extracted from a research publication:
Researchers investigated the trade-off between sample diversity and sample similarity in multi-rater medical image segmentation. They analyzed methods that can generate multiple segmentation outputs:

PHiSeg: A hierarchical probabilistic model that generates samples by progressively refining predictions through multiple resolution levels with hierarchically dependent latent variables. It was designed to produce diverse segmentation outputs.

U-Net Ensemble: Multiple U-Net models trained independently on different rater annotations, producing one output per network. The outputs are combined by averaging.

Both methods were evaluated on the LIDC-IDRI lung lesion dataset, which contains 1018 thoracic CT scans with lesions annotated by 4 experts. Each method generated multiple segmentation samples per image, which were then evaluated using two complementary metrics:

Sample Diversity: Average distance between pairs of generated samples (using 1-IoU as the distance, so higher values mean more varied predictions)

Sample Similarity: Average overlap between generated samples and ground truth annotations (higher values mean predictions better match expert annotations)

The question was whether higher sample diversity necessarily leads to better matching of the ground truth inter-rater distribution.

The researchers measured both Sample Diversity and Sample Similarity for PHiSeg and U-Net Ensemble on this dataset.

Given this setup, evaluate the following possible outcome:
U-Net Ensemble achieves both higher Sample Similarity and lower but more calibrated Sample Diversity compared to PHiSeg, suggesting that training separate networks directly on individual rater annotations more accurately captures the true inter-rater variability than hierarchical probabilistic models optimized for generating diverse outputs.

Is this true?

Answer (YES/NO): NO